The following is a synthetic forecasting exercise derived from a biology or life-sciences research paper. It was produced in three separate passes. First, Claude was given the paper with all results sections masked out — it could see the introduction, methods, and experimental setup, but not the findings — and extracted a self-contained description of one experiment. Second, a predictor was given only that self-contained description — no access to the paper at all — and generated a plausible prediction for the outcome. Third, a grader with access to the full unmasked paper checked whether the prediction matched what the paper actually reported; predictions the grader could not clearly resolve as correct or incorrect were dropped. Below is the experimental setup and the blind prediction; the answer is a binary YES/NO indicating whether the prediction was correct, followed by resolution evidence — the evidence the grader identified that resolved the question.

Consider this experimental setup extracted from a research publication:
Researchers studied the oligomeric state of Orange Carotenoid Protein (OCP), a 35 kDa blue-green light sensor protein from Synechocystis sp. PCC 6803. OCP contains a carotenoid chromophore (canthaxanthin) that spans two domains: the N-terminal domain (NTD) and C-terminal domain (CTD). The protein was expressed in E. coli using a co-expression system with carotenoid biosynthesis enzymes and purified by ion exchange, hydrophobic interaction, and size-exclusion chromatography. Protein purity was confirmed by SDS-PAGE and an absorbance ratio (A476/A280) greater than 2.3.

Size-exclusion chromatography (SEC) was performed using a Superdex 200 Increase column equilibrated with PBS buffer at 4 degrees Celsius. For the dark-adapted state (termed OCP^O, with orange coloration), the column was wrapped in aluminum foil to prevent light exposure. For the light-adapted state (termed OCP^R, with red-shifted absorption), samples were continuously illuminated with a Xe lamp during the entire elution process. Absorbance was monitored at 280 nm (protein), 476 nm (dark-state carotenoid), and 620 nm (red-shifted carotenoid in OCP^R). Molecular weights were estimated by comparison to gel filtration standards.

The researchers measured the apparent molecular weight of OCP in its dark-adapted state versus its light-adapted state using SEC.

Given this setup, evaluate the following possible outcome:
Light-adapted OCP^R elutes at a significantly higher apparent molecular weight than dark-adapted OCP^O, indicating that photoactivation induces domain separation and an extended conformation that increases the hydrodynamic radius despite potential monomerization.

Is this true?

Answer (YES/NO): NO